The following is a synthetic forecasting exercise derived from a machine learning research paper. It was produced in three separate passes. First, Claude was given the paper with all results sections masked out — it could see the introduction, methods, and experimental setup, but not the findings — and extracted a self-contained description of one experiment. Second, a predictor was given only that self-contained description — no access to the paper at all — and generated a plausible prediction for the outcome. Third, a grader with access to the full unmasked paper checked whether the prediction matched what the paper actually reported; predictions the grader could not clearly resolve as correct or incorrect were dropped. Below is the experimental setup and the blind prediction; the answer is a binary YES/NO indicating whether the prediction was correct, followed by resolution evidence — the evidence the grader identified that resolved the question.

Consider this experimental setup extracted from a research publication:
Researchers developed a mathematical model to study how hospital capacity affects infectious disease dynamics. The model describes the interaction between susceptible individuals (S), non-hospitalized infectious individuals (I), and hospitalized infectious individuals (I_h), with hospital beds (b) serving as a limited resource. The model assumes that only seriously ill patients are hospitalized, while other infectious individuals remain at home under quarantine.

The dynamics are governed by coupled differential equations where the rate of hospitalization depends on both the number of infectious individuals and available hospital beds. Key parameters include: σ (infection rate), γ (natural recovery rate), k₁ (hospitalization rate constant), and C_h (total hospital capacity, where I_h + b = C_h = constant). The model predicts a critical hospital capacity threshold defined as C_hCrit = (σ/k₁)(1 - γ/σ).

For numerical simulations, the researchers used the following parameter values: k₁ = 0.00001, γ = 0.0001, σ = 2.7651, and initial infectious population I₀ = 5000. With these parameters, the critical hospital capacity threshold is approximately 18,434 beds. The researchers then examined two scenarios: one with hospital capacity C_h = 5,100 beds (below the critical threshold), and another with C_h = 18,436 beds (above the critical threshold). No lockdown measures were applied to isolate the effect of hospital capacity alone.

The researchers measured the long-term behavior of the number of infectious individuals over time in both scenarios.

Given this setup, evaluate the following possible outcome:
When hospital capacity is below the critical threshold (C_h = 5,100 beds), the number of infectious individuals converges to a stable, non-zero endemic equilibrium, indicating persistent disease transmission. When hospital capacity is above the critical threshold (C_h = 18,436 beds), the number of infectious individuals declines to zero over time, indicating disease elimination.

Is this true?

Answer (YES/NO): YES